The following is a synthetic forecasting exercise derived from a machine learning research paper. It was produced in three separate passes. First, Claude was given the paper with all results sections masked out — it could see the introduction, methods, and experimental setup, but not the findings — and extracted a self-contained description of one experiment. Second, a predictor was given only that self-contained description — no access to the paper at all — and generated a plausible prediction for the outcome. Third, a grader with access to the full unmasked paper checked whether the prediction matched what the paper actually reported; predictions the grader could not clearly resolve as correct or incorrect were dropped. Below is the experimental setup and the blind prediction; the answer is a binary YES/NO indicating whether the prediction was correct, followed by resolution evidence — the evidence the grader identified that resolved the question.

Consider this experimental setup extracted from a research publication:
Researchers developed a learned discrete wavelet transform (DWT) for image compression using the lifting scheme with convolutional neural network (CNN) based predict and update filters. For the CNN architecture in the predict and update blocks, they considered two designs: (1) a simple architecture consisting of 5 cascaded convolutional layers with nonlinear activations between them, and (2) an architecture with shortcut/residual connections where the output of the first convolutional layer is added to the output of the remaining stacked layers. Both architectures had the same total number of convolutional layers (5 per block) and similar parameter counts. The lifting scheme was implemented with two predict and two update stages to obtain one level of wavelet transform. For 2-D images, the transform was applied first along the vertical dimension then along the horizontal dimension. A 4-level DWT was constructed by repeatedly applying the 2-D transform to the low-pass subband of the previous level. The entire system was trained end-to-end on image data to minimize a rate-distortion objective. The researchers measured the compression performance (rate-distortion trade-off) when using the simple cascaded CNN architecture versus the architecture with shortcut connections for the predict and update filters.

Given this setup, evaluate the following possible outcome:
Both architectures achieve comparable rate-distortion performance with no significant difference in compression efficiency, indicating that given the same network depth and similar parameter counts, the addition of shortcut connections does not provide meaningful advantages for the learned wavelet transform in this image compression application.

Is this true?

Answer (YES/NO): NO